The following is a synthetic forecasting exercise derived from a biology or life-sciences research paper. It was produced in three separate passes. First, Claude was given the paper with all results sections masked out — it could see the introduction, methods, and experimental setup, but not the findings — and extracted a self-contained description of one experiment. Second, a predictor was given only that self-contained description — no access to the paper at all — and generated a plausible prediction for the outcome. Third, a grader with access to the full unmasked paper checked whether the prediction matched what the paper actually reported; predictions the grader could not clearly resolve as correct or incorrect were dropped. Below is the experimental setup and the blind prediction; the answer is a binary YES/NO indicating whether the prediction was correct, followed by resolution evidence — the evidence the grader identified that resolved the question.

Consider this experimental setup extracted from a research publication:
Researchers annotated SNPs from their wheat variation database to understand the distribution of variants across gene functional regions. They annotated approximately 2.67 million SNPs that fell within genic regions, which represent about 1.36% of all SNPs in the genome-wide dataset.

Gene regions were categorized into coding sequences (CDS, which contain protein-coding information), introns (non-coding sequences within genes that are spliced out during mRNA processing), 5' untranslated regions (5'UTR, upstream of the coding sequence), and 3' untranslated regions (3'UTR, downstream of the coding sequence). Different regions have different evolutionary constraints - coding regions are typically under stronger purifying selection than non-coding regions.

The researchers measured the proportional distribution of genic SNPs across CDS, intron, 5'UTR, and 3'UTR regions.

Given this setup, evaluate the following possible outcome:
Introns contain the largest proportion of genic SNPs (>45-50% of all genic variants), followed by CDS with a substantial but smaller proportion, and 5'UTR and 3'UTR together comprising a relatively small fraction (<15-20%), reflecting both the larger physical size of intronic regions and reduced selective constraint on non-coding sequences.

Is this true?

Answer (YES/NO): YES